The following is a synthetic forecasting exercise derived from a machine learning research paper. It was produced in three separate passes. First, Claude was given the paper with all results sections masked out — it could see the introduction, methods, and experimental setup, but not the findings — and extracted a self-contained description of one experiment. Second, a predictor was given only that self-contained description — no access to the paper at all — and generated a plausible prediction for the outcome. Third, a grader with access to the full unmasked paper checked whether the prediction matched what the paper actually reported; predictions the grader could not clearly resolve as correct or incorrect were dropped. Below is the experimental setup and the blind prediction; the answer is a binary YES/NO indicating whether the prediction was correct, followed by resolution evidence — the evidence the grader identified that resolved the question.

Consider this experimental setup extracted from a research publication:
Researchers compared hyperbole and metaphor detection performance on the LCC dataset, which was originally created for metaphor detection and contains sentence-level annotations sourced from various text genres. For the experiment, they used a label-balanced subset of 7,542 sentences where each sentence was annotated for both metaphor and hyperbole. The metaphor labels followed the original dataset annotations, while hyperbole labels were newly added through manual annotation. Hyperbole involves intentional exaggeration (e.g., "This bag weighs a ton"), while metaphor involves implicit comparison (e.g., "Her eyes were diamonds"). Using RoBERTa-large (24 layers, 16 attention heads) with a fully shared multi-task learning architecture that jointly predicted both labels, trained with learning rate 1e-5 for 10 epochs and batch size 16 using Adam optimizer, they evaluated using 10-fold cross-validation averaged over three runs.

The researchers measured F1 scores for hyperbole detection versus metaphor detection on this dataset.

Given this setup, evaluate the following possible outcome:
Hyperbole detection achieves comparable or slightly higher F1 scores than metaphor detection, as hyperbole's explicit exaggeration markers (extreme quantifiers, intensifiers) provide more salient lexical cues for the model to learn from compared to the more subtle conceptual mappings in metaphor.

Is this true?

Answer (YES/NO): NO